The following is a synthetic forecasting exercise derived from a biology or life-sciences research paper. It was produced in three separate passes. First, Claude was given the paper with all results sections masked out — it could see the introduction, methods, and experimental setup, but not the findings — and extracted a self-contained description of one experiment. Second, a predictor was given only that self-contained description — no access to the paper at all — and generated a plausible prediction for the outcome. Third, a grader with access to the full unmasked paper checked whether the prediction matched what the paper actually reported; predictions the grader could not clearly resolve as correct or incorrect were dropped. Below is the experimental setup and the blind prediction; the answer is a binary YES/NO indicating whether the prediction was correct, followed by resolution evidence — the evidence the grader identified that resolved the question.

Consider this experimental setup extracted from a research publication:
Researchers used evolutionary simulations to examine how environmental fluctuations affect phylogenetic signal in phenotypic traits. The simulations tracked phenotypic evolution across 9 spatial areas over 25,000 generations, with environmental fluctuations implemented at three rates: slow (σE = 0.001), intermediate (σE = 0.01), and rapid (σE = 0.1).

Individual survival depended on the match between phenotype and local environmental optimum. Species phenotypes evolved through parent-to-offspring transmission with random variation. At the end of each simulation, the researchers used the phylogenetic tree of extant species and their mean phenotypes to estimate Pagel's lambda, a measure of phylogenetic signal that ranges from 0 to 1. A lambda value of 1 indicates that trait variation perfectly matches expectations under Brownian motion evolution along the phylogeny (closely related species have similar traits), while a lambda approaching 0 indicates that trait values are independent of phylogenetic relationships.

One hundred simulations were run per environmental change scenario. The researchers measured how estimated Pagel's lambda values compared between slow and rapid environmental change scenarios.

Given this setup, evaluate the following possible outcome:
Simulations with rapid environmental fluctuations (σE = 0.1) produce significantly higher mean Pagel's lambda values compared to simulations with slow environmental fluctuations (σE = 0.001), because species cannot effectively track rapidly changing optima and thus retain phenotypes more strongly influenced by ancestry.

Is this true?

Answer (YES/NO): NO